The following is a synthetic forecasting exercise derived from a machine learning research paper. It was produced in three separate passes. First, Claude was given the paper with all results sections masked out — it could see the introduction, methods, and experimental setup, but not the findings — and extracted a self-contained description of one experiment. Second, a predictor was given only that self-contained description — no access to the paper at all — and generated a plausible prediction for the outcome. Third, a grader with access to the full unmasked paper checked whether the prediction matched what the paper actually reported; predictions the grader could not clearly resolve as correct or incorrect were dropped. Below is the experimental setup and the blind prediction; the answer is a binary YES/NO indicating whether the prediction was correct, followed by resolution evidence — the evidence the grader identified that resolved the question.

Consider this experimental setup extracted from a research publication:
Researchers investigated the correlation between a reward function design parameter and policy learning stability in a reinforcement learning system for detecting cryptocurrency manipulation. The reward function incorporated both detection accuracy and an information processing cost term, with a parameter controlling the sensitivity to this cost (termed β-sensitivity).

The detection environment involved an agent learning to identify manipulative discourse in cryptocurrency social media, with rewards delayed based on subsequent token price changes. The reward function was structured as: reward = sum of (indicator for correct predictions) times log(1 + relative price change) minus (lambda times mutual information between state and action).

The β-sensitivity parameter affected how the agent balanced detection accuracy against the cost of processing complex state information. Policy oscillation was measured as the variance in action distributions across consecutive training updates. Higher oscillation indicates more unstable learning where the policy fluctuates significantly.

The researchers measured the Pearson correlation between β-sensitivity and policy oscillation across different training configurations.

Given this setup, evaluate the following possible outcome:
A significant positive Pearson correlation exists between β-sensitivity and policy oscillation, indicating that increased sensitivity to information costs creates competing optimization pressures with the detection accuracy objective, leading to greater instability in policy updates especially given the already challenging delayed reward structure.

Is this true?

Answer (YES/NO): NO